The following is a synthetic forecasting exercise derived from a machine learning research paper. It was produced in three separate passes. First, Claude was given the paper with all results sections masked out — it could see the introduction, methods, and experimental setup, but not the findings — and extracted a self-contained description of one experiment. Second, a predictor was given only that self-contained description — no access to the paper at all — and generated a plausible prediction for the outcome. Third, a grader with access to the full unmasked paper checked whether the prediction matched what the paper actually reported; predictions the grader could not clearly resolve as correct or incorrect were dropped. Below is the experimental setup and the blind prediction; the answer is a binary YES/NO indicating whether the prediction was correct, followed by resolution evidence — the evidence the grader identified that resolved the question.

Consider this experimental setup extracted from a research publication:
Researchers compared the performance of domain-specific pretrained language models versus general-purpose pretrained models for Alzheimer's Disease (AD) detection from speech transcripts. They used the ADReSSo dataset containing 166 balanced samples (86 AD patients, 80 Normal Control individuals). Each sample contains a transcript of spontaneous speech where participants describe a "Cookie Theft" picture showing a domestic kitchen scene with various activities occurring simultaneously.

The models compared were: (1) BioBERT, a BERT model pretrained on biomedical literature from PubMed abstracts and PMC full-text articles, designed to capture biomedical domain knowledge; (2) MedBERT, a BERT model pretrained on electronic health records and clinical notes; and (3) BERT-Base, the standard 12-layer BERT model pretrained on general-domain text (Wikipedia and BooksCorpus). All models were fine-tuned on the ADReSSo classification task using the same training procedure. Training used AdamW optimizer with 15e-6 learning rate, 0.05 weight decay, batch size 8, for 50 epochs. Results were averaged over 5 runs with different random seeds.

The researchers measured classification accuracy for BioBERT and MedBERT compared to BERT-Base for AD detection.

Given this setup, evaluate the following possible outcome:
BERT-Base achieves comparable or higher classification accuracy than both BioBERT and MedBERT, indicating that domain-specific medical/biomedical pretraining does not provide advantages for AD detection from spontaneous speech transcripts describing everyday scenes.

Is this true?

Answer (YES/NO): NO